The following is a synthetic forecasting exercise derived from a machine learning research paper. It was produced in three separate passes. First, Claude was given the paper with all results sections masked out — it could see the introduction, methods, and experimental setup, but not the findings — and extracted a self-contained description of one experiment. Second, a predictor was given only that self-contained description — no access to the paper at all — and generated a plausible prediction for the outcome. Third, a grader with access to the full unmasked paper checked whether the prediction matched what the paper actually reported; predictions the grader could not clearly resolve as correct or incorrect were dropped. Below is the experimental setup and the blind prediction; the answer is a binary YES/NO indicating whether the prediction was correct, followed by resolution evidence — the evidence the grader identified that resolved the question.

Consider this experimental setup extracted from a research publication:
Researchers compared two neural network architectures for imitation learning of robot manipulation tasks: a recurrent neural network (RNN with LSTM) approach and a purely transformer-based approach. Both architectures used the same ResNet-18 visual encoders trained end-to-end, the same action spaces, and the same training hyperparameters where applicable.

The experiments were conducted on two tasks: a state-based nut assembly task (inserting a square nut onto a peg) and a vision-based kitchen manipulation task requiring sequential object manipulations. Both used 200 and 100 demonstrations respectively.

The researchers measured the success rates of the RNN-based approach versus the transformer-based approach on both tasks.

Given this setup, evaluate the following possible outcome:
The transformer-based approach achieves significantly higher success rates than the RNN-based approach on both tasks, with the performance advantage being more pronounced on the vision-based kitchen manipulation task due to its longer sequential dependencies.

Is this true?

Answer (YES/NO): NO